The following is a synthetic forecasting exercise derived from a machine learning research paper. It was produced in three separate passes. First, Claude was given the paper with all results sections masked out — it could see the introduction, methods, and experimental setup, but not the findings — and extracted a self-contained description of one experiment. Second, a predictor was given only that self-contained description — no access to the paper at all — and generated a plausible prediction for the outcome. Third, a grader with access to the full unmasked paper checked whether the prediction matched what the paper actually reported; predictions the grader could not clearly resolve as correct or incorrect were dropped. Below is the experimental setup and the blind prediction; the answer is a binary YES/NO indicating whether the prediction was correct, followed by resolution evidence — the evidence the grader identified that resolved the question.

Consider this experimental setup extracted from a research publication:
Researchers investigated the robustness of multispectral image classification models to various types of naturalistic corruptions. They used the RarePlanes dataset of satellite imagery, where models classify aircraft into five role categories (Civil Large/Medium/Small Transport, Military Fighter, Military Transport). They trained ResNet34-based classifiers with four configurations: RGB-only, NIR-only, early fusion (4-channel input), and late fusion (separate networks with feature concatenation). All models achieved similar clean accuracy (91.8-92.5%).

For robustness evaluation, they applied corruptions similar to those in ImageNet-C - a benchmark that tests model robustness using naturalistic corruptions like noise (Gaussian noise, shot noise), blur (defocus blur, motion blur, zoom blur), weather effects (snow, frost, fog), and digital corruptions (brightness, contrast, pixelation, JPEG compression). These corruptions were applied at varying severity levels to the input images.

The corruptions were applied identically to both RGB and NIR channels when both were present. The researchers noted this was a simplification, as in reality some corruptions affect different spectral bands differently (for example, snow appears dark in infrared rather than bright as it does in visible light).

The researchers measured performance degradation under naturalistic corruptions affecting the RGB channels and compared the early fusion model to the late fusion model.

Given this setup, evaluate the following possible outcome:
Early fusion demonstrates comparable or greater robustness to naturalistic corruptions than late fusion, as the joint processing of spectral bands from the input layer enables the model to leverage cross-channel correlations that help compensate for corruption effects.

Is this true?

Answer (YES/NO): NO